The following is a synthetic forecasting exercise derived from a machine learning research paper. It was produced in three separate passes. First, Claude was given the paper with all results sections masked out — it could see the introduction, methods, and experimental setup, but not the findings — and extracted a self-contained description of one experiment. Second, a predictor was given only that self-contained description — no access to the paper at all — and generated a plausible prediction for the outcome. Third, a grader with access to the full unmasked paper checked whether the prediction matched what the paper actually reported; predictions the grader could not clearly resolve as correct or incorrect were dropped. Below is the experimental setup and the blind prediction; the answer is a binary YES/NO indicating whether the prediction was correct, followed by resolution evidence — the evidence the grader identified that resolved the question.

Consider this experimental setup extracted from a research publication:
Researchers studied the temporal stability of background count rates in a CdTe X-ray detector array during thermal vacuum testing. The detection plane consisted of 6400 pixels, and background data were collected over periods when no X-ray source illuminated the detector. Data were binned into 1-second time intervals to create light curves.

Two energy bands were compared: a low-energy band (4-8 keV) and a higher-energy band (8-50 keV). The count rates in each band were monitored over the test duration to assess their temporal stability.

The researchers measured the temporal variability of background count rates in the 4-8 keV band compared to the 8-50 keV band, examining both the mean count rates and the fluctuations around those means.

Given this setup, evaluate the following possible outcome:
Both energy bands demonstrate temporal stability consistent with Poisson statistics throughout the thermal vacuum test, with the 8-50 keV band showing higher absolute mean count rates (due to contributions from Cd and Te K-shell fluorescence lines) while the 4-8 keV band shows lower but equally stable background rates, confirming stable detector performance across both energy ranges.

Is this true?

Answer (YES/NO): NO